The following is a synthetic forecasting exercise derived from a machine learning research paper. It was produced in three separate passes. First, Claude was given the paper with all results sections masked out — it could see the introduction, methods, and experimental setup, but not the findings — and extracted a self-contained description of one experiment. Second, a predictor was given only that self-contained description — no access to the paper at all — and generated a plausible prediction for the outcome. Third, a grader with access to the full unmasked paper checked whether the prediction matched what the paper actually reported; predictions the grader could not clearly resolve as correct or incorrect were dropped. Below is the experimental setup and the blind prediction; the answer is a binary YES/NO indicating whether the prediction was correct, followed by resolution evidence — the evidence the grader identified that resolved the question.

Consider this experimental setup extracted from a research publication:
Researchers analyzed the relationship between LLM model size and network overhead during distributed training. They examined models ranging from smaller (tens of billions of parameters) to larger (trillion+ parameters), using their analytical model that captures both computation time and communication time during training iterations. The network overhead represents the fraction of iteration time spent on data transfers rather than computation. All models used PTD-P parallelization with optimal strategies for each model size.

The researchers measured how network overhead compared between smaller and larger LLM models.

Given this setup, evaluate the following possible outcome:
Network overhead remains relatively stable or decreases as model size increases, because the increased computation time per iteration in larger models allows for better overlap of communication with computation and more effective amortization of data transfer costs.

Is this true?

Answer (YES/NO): YES